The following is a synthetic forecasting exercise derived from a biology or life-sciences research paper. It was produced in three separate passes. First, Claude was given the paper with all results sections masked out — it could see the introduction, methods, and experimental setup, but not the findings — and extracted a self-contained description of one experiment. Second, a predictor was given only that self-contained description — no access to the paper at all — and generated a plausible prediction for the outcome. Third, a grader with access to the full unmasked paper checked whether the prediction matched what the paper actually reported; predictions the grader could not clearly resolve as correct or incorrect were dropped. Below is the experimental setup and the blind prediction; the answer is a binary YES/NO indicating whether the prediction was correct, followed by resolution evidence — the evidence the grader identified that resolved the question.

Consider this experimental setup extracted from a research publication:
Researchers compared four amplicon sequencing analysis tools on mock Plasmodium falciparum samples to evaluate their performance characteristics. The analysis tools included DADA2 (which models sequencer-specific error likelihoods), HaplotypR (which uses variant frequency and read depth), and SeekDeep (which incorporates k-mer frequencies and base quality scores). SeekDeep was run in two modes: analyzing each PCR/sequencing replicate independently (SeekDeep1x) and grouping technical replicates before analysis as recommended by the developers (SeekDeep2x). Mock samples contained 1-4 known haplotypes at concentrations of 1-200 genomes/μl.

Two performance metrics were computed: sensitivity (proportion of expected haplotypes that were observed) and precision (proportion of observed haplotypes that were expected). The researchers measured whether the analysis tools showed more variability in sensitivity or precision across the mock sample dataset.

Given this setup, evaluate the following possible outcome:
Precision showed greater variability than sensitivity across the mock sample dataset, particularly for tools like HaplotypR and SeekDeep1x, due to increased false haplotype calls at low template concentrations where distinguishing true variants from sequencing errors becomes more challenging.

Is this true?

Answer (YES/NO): NO